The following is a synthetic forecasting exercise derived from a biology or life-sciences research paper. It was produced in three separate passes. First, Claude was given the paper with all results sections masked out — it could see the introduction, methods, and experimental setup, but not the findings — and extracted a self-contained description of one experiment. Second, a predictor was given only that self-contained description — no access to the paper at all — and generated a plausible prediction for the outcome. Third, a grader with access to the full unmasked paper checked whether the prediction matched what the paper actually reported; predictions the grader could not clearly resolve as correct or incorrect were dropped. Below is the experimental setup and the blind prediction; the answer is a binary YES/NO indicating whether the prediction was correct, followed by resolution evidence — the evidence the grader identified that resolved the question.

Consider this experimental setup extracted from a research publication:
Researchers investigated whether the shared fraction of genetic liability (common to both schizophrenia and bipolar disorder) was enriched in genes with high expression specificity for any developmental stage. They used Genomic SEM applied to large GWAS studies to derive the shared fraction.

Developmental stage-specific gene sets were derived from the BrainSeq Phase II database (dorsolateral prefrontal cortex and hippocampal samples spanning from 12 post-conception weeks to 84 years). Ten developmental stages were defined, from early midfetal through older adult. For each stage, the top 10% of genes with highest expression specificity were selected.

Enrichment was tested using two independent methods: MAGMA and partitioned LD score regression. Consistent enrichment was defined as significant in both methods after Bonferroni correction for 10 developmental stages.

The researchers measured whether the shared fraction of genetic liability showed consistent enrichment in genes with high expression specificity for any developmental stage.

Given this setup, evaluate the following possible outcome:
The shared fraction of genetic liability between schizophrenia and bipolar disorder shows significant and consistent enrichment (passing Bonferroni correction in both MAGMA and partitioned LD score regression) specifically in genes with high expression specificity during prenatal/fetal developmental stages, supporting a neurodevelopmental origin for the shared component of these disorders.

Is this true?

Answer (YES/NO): NO